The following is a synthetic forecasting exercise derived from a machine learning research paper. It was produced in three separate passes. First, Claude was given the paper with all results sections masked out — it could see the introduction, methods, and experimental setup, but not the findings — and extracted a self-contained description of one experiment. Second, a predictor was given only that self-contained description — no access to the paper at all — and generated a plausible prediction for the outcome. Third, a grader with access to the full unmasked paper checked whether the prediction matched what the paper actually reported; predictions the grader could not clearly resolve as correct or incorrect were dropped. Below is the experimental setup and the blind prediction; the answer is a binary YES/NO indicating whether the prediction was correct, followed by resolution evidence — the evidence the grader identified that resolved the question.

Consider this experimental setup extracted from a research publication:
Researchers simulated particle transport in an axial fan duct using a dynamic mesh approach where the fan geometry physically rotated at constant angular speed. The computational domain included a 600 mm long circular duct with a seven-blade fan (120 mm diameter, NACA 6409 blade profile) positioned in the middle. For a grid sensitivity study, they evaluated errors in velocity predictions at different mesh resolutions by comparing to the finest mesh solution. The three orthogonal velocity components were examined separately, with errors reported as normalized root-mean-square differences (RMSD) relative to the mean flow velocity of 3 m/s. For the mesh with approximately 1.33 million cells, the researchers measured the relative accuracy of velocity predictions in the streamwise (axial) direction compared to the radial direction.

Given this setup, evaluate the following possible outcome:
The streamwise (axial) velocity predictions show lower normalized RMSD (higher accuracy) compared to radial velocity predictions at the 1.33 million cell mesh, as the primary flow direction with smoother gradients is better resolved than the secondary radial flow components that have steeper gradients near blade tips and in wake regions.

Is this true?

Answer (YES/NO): NO